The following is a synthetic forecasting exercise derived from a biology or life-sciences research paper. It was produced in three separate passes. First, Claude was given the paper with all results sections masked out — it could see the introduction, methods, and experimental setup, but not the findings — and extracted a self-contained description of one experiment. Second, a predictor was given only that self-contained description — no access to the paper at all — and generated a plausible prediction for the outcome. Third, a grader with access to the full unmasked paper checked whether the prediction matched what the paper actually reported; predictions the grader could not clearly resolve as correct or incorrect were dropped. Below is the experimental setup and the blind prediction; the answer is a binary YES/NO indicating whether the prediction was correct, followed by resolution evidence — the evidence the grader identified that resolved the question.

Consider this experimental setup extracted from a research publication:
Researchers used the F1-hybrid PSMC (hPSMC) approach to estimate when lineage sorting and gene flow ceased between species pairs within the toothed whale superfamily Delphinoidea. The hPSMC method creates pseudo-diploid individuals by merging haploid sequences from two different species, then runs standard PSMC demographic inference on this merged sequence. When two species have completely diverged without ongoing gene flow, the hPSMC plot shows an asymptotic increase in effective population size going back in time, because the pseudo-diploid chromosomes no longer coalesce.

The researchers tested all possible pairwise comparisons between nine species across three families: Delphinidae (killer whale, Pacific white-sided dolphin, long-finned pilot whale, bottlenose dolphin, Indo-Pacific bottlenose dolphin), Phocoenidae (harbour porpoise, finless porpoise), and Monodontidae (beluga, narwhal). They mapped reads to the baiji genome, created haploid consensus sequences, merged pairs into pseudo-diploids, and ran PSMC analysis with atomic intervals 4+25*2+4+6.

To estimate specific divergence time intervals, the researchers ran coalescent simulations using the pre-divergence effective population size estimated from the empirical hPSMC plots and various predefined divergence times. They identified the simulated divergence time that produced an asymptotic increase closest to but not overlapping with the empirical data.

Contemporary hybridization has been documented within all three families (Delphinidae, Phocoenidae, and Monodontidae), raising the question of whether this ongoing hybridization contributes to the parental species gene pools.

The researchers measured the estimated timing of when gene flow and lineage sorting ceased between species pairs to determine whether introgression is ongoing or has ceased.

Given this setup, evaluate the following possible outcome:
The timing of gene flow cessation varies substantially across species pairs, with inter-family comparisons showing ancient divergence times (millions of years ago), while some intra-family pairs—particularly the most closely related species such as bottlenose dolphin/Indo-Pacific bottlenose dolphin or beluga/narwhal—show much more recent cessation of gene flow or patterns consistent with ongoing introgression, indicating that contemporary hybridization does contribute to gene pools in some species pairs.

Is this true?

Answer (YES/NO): NO